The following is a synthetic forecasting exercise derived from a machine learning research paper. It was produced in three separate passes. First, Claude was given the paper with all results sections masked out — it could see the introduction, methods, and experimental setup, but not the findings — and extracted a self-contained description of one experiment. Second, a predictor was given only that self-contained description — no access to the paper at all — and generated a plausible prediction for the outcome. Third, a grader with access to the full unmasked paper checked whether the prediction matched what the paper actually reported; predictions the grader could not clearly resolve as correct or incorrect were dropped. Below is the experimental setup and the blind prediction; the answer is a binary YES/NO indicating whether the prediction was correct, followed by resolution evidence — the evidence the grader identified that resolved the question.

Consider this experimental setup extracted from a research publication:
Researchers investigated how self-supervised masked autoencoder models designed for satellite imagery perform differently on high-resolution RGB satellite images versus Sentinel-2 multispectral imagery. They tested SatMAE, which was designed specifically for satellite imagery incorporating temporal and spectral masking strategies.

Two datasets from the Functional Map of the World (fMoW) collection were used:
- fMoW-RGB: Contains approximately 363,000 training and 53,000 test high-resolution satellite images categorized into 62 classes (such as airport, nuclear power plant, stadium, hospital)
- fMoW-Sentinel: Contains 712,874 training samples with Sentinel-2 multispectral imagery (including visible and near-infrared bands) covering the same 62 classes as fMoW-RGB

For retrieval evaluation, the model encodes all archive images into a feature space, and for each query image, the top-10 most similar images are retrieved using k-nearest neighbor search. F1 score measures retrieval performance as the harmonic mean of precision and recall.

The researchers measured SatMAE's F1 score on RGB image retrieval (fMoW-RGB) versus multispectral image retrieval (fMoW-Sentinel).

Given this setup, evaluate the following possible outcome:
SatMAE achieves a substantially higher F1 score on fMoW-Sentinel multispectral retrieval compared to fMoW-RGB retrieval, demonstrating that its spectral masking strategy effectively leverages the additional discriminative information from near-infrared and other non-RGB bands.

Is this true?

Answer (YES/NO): NO